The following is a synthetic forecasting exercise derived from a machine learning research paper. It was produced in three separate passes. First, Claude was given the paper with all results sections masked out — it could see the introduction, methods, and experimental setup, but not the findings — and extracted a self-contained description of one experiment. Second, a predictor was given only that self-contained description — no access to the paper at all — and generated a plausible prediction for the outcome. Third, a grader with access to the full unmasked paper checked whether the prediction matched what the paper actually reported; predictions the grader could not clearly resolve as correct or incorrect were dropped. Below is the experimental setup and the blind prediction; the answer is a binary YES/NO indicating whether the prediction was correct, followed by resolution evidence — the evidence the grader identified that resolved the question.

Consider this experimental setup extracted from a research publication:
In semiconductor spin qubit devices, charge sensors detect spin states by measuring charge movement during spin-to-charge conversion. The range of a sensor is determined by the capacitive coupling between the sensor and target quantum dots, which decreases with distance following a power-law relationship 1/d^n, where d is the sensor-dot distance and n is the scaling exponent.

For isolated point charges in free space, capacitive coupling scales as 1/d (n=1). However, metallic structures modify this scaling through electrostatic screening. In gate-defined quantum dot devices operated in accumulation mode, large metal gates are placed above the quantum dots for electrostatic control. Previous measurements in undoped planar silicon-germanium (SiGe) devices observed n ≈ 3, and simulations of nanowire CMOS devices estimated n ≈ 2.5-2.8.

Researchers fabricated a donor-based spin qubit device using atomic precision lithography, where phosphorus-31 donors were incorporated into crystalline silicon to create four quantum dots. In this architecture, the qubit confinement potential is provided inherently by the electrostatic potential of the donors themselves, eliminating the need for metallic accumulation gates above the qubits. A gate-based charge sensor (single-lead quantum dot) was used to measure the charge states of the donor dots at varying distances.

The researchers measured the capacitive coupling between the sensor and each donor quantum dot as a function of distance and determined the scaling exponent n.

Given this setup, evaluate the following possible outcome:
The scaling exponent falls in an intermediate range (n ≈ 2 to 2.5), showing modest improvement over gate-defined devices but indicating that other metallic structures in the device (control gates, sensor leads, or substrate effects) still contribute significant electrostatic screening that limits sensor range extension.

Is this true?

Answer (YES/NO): NO